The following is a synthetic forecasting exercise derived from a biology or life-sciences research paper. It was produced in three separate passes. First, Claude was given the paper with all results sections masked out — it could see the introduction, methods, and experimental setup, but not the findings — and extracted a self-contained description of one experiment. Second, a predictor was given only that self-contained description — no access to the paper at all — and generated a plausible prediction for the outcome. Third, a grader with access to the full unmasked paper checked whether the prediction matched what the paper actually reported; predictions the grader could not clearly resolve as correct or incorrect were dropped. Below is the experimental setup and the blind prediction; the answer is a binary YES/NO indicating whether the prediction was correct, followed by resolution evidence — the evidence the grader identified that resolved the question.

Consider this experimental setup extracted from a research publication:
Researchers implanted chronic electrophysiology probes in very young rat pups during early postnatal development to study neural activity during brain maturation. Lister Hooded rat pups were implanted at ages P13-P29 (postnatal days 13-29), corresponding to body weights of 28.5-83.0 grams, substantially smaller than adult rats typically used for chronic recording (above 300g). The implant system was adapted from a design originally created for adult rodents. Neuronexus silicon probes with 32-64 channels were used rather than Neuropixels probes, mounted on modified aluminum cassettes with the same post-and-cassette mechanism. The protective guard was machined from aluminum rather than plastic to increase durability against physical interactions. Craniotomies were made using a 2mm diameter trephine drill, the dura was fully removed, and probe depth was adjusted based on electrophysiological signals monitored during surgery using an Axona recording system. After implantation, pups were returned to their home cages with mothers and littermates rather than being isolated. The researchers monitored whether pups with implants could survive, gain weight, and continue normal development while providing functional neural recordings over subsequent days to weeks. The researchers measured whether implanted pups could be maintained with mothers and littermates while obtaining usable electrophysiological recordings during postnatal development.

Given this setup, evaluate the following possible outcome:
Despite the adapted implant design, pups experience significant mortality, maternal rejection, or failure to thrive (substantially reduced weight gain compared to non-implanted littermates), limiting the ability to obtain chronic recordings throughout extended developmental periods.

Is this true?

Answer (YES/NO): NO